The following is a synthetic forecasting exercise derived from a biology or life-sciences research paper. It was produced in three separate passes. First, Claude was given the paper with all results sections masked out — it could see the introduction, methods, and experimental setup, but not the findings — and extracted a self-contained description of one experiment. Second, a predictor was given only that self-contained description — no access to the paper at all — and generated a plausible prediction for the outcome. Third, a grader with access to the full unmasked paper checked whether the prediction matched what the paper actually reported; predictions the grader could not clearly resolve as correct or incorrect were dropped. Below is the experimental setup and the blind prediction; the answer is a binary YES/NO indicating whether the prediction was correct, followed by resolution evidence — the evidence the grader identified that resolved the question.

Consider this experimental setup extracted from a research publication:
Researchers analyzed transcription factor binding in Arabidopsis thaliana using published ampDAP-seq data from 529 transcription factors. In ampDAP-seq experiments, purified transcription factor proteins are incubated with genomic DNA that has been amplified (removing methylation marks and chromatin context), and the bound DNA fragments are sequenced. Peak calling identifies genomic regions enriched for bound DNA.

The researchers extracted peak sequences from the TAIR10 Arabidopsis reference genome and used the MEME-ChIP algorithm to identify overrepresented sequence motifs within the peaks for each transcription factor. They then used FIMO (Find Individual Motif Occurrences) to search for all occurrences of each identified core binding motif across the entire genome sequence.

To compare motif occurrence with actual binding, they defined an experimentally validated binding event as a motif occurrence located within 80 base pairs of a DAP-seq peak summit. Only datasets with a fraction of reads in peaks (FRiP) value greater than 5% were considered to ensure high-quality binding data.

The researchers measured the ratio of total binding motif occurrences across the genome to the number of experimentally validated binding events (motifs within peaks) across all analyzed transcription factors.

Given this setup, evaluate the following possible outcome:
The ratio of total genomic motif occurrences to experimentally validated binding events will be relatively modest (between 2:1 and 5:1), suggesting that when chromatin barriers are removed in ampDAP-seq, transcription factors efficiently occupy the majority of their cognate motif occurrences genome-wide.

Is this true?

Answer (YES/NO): NO